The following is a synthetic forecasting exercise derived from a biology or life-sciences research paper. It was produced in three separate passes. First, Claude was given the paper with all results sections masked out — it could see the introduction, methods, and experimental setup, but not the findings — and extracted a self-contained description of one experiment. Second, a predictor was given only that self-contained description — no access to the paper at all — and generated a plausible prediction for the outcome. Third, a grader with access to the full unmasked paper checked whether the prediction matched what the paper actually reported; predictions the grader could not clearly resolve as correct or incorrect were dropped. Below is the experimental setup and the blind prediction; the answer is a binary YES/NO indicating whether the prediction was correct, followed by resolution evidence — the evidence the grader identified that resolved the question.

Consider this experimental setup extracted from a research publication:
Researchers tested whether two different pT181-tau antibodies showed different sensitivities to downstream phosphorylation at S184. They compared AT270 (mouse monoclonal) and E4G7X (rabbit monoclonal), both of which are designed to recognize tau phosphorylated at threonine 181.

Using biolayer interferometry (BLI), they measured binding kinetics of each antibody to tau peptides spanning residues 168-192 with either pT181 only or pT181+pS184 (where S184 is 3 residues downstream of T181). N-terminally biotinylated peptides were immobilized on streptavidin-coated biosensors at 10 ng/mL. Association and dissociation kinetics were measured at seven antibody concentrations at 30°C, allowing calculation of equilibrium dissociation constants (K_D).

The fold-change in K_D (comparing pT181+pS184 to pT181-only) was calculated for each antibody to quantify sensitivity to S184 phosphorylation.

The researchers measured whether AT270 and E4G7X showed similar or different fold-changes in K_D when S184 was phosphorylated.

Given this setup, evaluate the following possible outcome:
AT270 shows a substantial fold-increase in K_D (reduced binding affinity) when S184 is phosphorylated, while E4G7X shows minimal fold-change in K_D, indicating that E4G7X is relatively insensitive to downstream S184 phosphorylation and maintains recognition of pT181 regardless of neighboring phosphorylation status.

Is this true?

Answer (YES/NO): NO